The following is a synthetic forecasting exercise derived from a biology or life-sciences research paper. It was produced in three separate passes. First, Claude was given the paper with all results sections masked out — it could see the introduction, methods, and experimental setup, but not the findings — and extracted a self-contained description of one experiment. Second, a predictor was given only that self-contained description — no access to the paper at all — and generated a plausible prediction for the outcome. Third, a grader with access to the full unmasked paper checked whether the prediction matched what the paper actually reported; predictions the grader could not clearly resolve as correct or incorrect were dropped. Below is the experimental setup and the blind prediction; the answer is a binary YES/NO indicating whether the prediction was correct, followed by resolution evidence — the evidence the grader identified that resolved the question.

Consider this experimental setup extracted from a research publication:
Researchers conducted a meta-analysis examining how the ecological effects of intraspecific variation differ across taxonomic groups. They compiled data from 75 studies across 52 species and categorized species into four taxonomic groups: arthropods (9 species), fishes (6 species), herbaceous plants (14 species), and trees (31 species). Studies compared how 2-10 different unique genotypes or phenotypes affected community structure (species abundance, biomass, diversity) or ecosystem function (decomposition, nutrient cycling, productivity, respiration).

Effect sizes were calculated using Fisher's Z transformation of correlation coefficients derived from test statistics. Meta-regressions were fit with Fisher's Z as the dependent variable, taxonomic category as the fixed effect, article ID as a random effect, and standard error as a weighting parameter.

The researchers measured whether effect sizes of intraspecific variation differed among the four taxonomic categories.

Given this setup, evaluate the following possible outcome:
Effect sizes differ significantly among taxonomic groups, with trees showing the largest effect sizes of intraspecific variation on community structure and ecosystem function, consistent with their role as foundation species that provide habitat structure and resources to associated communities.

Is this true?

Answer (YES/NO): NO